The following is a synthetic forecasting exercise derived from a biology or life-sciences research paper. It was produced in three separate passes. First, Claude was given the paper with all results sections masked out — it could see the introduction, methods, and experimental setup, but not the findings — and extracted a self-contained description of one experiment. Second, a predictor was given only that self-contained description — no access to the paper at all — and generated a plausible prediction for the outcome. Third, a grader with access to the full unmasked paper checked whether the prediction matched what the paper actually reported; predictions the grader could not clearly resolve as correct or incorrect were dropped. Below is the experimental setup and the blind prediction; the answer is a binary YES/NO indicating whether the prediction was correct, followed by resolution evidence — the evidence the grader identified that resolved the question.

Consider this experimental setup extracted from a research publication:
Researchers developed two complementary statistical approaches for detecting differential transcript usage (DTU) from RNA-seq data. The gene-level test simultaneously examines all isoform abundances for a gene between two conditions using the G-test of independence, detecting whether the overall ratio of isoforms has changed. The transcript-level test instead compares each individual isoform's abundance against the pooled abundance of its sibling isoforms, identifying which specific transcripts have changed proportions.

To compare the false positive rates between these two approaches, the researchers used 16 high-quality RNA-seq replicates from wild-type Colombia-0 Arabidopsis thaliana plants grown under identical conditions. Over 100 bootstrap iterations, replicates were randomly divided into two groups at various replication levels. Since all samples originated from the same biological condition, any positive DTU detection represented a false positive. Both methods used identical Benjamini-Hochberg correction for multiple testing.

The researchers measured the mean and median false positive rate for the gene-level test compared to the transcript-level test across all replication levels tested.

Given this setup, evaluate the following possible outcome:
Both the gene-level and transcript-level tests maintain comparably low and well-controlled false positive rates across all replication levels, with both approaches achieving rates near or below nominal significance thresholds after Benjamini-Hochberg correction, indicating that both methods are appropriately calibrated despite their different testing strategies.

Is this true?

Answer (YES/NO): NO